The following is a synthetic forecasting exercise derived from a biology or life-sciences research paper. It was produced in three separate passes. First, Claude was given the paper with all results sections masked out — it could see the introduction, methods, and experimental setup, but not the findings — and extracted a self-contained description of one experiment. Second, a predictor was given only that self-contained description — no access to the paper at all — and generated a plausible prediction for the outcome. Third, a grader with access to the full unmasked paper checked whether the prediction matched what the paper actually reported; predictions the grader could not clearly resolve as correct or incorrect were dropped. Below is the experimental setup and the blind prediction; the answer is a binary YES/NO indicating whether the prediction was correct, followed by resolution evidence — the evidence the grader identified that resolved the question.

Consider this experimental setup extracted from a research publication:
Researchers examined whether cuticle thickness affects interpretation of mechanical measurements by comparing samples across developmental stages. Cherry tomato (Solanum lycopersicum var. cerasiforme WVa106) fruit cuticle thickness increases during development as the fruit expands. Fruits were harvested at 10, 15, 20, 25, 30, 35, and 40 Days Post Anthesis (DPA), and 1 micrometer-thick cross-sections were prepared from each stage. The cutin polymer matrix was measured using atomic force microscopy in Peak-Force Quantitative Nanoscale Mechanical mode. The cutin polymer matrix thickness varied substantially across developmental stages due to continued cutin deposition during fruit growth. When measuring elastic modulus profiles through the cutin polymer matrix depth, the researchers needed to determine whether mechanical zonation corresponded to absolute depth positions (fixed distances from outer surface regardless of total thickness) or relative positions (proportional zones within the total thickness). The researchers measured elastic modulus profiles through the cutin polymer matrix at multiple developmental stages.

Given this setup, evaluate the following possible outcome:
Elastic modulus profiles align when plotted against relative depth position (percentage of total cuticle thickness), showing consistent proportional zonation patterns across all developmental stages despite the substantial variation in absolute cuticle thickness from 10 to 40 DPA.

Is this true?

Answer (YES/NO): NO